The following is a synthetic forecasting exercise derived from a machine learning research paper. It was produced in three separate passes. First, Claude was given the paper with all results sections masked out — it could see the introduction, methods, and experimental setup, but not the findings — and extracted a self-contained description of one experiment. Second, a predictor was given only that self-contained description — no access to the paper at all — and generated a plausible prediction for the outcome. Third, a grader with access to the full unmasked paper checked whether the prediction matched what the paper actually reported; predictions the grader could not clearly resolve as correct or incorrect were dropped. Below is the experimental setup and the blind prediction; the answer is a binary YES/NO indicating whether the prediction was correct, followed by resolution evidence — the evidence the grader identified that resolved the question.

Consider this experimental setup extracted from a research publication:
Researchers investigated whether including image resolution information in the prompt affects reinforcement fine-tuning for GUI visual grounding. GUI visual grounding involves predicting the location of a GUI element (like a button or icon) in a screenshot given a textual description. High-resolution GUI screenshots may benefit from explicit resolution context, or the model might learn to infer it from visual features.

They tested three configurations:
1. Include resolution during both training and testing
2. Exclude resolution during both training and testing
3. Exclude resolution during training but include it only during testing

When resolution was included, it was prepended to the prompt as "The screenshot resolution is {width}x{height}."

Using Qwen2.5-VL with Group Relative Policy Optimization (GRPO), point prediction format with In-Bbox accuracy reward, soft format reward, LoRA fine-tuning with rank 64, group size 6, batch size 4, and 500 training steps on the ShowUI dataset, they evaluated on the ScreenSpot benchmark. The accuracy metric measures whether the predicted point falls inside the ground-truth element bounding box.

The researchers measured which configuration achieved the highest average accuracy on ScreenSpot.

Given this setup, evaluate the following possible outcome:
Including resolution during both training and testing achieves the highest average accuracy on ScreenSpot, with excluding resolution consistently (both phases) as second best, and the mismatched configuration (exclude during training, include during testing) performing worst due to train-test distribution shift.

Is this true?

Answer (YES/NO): NO